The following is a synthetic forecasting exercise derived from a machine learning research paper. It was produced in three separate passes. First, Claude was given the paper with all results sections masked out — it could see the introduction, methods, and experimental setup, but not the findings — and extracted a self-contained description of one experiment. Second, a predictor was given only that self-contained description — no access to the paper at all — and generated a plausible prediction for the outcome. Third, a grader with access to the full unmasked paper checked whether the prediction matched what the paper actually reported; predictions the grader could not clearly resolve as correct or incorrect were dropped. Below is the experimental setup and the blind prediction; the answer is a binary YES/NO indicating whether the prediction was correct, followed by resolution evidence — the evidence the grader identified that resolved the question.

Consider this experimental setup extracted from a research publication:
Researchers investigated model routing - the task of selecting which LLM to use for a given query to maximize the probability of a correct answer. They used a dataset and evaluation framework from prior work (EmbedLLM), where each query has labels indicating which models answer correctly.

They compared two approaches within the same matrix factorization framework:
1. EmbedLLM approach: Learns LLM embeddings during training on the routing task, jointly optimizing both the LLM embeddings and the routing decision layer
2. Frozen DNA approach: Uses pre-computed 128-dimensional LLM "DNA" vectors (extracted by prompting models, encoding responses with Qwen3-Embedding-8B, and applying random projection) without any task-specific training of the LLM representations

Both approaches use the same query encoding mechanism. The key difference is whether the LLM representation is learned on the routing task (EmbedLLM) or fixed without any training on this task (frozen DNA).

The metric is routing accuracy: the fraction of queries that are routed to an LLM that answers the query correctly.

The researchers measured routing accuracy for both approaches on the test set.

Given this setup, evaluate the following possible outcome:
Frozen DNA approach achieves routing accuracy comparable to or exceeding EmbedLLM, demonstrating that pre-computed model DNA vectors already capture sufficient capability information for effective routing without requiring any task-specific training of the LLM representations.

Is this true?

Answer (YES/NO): YES